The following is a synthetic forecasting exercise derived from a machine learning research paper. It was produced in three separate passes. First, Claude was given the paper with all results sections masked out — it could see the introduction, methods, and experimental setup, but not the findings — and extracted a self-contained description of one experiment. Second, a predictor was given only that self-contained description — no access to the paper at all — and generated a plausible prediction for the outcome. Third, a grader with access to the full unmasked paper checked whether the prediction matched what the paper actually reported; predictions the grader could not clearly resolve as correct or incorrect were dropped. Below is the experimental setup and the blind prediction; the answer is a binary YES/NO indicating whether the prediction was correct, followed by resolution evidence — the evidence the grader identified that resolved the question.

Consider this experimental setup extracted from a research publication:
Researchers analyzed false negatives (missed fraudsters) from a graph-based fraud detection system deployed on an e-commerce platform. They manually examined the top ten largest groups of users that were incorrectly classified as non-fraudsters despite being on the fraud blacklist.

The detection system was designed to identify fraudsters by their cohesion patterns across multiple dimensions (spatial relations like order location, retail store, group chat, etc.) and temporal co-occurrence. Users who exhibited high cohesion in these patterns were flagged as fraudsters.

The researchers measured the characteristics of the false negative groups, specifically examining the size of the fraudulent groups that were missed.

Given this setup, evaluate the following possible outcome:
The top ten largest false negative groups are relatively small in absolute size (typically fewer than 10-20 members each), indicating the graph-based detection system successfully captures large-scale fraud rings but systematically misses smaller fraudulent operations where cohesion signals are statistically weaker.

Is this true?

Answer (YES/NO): NO